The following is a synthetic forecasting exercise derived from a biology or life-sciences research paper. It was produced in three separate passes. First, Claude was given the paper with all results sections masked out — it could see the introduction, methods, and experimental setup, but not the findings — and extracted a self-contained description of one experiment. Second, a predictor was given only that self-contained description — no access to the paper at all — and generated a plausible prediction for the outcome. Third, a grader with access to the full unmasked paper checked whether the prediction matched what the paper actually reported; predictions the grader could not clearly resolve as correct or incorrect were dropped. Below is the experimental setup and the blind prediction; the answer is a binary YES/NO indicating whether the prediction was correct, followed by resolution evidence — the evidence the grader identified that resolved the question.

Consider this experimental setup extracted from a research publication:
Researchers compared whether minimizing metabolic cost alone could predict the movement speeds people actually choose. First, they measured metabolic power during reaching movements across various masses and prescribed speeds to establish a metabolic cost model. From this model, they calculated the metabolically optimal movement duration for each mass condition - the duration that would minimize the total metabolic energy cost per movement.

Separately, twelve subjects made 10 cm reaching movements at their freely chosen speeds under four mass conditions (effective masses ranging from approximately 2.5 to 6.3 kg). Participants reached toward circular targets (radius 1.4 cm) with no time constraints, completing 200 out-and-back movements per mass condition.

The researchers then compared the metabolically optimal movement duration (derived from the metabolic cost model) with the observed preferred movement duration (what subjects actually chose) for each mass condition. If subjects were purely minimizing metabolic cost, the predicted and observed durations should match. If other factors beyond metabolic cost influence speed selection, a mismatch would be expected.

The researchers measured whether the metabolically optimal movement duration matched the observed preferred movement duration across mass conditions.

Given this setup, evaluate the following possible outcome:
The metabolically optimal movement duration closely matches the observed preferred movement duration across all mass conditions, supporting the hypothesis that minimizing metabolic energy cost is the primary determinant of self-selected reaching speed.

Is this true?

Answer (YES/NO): NO